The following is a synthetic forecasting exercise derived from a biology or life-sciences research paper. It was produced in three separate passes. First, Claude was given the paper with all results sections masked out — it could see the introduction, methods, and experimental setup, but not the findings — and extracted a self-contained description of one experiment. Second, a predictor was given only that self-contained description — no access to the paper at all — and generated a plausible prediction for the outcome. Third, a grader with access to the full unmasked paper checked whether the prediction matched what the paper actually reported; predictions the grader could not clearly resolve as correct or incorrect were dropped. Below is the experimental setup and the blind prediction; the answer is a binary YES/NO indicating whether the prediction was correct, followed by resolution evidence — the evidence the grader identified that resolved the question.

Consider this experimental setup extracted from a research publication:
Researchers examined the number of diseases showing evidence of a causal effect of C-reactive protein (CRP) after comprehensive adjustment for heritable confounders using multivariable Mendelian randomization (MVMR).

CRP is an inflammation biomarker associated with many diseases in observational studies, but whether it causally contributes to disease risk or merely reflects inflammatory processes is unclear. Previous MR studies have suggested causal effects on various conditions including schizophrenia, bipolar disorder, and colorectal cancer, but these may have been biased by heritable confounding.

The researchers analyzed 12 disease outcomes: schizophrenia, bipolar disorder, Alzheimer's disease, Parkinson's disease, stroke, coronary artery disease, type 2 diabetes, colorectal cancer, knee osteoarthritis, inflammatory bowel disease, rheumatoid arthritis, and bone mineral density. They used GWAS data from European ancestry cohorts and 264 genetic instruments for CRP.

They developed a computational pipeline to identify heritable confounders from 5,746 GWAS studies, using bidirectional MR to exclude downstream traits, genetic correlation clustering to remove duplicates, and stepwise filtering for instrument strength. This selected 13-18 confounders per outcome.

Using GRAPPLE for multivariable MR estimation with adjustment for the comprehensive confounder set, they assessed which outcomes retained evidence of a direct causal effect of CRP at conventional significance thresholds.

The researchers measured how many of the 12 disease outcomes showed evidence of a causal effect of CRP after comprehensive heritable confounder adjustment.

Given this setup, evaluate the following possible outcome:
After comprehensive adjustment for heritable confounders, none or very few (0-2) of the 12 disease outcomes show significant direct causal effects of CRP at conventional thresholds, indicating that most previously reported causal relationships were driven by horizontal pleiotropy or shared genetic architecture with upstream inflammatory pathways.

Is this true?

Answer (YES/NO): YES